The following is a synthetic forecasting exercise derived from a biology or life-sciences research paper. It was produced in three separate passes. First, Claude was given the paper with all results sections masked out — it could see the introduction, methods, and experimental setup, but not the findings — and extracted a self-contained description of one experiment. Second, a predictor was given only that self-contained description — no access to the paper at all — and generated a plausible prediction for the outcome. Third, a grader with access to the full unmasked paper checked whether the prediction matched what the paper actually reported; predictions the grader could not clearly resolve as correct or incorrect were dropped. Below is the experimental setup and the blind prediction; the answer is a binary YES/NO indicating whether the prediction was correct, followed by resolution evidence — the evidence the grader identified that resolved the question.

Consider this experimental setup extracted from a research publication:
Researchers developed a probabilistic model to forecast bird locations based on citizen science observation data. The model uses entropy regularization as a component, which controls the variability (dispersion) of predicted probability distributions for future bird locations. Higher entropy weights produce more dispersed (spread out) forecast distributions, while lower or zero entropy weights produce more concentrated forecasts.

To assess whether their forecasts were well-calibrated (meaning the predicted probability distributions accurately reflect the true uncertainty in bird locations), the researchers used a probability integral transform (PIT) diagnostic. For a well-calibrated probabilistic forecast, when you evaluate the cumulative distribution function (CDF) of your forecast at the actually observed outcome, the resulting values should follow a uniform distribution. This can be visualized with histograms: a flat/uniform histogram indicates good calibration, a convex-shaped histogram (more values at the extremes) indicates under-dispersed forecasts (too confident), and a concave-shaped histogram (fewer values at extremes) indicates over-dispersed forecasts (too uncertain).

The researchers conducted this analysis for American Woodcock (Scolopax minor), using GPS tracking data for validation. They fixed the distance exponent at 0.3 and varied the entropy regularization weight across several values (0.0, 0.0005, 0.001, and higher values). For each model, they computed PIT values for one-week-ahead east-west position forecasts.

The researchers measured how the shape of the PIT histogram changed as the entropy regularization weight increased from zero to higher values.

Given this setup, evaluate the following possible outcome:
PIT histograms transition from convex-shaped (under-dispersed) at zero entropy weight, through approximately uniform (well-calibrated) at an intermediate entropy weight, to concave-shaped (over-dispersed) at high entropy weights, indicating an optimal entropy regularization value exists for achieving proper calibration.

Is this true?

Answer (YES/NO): YES